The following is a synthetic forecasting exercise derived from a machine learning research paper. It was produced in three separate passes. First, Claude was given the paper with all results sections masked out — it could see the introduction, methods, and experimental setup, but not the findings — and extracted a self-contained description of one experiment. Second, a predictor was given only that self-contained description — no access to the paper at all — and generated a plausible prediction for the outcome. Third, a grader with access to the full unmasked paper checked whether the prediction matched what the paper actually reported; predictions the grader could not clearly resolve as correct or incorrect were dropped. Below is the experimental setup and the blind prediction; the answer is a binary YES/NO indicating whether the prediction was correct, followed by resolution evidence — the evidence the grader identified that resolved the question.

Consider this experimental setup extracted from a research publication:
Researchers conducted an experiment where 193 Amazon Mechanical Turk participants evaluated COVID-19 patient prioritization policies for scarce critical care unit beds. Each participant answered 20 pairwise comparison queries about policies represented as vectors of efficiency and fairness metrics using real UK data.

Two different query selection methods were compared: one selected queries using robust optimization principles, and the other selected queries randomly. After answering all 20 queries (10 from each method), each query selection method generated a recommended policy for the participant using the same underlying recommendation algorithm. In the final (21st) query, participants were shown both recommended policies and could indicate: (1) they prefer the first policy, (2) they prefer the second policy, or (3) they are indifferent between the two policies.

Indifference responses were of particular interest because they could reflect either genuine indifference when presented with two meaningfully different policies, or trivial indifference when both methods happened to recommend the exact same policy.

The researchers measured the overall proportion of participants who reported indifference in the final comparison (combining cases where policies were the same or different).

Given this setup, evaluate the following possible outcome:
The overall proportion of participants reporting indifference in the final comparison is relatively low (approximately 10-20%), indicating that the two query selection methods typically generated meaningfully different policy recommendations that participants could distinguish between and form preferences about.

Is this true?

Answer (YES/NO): YES